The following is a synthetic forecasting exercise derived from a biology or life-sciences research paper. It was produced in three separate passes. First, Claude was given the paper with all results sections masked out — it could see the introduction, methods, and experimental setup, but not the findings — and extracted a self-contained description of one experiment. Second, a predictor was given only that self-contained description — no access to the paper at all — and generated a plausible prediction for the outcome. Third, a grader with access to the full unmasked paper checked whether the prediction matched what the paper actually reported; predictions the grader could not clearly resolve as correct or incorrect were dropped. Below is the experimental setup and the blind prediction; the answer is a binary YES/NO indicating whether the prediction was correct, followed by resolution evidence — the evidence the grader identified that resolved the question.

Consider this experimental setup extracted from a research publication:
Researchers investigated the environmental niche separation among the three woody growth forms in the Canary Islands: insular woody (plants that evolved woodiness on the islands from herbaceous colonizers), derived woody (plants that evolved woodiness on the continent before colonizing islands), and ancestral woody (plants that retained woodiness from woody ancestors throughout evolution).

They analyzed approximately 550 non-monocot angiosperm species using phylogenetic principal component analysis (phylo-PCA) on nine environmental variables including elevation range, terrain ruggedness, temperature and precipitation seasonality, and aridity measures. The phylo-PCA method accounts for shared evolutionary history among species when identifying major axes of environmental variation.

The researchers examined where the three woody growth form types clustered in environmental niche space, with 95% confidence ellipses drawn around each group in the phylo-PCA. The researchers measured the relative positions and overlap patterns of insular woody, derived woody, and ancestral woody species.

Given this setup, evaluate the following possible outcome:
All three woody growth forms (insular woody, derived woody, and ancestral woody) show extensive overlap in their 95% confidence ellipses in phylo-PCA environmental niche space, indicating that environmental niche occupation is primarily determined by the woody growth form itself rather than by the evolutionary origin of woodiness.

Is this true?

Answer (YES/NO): NO